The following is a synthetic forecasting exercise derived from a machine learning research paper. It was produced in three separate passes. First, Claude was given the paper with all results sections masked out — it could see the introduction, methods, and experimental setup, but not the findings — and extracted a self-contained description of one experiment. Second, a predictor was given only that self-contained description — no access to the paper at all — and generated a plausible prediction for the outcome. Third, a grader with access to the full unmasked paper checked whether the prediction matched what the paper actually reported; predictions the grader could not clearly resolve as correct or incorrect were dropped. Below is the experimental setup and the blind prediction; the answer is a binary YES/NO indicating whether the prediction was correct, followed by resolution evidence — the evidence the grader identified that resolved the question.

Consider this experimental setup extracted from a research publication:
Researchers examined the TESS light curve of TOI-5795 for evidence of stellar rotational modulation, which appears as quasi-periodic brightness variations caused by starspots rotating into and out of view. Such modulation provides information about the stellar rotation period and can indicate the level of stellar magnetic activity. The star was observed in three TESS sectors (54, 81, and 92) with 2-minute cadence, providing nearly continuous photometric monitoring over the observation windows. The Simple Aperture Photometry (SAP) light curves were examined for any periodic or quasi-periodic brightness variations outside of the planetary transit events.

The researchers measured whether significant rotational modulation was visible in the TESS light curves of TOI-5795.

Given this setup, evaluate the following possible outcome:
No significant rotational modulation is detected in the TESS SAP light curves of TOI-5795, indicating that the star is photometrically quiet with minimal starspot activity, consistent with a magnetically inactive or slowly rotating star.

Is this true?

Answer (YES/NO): YES